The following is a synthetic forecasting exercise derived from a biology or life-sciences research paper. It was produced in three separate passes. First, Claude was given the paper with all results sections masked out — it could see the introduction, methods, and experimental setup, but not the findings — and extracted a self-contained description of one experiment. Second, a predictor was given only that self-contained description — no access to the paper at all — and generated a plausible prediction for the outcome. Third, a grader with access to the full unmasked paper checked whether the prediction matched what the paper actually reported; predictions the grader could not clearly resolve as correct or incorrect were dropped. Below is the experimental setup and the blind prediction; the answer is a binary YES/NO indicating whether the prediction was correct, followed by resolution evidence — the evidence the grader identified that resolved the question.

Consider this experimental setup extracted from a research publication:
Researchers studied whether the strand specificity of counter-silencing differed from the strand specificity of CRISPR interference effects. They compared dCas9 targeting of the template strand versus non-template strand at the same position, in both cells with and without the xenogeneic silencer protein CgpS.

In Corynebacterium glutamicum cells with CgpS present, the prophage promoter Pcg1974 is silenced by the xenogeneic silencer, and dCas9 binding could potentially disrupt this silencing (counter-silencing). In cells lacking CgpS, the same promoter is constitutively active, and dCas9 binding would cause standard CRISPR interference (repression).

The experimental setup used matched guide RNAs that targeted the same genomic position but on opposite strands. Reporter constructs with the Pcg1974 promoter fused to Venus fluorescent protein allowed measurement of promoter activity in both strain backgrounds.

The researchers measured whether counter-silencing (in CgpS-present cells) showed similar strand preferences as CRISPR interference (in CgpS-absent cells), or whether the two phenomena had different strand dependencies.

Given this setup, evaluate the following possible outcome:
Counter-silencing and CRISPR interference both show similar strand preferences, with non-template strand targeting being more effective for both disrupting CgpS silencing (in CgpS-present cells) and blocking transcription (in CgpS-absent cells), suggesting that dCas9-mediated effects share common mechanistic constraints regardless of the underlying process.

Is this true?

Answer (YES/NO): NO